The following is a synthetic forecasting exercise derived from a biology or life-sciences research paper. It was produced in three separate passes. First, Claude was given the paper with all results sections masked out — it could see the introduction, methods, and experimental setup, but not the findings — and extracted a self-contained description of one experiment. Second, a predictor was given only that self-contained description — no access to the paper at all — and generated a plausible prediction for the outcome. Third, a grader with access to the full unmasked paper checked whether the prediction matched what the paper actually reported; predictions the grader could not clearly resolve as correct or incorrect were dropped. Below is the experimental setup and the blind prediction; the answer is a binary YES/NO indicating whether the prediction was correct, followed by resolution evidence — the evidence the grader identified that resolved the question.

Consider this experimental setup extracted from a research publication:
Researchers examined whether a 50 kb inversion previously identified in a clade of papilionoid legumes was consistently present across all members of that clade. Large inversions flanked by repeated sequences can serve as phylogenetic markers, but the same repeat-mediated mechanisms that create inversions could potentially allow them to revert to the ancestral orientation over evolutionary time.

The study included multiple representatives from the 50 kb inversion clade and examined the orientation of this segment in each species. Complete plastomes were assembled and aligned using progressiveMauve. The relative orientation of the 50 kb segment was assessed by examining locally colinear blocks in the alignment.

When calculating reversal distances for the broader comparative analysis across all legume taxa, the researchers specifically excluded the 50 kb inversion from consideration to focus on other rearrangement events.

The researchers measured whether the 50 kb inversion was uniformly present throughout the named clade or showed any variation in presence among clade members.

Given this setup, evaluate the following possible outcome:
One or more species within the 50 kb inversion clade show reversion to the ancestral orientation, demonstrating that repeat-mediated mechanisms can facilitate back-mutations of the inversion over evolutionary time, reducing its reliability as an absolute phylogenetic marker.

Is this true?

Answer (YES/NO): YES